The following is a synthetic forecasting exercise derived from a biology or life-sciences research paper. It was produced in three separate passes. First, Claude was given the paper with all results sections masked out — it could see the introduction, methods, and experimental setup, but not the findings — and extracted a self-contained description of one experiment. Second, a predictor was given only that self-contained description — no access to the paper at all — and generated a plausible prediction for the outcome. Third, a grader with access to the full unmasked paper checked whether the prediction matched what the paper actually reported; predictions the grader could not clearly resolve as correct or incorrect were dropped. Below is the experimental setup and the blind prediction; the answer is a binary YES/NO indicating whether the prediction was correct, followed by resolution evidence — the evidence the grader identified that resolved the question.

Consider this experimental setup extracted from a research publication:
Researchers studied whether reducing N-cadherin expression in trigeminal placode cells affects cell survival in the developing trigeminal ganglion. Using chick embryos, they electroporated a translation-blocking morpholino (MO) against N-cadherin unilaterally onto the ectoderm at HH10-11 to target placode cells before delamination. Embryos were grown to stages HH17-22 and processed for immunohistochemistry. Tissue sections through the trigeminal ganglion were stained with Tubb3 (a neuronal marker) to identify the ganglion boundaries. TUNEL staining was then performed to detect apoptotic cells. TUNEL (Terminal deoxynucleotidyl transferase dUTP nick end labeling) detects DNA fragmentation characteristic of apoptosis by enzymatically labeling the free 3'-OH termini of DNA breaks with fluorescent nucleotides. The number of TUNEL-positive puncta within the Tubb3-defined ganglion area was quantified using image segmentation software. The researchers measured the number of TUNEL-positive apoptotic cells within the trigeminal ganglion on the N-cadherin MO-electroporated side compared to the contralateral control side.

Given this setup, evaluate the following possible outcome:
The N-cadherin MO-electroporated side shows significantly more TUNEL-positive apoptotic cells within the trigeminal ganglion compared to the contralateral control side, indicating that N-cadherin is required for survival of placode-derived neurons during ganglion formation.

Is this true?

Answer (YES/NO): NO